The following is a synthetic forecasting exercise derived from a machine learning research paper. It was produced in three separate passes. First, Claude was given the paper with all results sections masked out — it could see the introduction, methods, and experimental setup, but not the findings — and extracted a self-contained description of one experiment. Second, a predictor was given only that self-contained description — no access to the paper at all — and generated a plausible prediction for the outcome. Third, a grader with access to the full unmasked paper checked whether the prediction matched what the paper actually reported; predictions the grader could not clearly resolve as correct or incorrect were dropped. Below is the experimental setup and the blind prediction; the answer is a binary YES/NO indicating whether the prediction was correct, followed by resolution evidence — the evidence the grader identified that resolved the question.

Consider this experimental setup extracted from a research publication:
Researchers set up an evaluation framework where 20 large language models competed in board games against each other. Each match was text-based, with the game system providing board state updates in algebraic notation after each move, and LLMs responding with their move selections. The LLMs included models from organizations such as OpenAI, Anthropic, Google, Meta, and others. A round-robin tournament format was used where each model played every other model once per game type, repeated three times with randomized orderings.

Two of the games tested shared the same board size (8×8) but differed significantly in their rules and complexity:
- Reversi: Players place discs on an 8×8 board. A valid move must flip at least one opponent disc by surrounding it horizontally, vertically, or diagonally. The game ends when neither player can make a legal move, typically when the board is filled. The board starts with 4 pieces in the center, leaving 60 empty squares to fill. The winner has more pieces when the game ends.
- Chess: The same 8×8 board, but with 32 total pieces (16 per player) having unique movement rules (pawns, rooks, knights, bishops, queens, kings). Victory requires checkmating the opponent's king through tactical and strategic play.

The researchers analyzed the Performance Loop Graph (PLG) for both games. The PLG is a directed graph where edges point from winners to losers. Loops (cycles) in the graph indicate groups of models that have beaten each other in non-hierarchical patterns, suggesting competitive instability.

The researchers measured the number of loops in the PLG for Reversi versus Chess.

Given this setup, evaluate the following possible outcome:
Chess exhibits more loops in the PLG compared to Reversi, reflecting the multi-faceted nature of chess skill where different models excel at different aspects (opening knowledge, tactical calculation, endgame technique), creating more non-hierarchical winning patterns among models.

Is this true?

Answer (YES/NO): NO